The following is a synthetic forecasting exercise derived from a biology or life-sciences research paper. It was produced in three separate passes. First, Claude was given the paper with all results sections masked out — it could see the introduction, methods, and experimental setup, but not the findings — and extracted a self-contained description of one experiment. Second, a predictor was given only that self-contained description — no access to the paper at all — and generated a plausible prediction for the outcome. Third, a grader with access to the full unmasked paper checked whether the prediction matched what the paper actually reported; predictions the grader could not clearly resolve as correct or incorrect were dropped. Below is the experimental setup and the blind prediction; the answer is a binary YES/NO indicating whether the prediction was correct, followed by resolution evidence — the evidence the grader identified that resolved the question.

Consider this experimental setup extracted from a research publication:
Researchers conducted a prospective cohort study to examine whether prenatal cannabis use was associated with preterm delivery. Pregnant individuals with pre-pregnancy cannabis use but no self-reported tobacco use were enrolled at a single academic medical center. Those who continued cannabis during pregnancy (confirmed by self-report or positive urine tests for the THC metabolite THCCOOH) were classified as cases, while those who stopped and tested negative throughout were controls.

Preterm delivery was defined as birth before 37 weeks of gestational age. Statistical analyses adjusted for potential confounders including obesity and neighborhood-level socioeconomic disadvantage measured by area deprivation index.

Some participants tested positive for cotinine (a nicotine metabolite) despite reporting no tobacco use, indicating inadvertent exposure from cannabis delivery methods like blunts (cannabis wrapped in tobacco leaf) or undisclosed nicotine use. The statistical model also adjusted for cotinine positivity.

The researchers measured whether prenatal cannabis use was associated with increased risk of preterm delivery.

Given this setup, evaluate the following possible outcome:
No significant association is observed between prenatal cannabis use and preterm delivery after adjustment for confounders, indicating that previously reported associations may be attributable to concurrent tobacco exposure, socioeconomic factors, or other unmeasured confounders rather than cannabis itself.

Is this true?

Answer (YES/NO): YES